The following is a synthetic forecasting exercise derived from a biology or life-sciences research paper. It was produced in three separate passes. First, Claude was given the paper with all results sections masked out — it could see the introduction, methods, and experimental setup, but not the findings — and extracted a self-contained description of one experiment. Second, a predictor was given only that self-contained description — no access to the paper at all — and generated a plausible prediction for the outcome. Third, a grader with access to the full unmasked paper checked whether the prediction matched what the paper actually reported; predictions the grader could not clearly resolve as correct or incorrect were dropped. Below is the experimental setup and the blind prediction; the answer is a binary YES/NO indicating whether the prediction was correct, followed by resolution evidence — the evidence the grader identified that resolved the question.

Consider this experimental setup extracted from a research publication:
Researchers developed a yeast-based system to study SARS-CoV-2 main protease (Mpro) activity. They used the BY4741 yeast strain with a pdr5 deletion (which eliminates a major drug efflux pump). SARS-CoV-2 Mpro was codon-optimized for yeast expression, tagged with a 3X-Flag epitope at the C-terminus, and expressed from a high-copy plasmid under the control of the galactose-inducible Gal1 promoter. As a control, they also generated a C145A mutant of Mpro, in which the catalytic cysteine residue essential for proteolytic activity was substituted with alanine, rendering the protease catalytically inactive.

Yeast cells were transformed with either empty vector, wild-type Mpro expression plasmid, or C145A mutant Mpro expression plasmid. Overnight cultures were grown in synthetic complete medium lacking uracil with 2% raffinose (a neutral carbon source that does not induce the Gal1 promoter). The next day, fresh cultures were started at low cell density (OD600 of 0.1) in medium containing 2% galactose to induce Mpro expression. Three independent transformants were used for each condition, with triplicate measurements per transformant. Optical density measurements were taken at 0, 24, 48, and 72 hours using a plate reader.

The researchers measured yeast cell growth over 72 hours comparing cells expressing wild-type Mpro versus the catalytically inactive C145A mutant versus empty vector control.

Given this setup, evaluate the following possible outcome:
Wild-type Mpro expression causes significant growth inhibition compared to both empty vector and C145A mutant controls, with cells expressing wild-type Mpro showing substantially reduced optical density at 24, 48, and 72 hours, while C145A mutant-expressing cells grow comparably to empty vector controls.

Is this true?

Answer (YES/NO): YES